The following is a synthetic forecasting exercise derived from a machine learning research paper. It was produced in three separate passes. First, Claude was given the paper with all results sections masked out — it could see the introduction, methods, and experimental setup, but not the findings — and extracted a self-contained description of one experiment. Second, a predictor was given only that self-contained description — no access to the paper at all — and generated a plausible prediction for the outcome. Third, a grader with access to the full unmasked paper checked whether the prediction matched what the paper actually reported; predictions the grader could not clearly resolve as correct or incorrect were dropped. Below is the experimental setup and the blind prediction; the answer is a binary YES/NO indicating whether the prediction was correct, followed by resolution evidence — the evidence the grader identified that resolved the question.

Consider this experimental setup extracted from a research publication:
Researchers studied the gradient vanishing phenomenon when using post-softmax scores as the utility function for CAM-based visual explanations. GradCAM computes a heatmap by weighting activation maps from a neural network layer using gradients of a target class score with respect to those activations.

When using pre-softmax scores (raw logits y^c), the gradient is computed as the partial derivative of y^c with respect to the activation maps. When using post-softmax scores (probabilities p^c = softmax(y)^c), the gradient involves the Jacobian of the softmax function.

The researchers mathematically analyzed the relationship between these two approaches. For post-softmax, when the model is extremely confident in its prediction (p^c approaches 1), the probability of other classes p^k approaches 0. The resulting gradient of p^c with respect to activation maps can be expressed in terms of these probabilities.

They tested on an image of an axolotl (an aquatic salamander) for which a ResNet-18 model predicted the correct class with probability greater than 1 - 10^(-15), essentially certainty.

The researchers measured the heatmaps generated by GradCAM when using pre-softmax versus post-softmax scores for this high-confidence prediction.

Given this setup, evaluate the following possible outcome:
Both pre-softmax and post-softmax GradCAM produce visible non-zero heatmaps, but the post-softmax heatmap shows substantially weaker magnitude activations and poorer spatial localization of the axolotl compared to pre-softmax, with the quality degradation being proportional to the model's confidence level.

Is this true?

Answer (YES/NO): NO